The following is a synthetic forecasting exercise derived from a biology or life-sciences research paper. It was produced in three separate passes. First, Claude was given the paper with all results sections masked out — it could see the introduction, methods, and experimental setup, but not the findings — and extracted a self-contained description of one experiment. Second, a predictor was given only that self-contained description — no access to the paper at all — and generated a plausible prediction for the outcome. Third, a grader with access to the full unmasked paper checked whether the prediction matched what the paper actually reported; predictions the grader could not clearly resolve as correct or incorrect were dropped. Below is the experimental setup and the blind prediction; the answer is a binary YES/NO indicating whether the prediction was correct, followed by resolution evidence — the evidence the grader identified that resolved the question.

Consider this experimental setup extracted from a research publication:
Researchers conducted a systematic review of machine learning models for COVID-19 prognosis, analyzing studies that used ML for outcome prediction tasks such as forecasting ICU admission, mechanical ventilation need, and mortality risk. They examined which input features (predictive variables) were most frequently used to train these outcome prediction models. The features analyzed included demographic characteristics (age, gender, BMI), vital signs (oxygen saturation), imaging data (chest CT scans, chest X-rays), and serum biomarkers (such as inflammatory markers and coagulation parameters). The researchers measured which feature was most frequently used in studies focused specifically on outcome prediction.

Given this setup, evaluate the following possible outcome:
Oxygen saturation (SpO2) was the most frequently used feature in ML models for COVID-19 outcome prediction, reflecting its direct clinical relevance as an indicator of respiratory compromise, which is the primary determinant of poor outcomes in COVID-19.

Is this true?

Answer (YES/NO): NO